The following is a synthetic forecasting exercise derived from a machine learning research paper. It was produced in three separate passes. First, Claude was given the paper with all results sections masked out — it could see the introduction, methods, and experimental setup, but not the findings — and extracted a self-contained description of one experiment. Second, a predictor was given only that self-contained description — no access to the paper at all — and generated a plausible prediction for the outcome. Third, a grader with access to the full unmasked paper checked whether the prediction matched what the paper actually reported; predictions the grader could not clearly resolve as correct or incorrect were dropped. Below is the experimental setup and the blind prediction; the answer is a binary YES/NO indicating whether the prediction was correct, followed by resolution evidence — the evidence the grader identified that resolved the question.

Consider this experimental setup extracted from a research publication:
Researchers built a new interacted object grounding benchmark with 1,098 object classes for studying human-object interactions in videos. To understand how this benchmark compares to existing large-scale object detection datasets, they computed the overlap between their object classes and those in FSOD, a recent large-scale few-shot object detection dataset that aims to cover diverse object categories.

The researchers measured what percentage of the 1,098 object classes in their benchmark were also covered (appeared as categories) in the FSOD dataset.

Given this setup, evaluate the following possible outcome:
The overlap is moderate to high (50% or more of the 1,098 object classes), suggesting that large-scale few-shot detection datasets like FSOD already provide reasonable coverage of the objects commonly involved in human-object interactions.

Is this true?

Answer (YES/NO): NO